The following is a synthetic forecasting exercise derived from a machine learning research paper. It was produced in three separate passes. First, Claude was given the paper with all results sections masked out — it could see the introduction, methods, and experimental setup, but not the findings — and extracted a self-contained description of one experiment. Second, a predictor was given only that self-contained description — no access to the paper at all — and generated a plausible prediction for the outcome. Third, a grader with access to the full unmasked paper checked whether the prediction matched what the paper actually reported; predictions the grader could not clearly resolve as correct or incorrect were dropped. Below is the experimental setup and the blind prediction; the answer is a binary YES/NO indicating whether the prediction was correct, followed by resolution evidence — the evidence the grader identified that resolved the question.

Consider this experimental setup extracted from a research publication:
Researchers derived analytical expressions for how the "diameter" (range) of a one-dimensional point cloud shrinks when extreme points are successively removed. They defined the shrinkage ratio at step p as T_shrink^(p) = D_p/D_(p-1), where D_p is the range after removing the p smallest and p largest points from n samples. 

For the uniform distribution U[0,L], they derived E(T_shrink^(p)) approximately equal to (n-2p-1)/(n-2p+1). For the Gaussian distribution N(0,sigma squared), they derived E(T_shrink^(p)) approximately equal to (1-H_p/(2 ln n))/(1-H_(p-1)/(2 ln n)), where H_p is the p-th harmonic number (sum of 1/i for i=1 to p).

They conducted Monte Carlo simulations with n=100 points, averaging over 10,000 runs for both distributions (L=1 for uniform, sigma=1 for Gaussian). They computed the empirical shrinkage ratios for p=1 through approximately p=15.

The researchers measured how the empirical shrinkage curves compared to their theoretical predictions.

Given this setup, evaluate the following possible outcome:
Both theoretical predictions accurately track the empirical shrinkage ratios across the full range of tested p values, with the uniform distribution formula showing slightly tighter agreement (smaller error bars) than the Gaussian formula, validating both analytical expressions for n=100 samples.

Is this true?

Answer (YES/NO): NO